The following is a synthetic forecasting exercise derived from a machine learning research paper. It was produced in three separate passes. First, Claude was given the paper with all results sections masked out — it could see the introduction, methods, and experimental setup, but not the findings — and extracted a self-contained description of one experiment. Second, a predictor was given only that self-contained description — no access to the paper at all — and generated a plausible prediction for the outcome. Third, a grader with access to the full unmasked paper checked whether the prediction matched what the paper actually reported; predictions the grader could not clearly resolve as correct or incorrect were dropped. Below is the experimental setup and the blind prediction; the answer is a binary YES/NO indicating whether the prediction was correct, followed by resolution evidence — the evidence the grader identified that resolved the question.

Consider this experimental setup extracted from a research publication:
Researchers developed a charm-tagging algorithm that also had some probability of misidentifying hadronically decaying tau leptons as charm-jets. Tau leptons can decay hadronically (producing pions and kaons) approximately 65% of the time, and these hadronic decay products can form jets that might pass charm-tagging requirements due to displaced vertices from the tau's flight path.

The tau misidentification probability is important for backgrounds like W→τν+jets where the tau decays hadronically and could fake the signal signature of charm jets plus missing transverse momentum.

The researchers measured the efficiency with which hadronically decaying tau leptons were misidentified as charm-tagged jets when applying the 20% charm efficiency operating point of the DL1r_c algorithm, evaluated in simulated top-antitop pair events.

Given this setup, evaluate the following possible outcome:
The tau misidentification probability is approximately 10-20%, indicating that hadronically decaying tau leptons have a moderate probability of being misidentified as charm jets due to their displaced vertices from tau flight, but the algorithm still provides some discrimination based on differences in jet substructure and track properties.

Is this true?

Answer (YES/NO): YES